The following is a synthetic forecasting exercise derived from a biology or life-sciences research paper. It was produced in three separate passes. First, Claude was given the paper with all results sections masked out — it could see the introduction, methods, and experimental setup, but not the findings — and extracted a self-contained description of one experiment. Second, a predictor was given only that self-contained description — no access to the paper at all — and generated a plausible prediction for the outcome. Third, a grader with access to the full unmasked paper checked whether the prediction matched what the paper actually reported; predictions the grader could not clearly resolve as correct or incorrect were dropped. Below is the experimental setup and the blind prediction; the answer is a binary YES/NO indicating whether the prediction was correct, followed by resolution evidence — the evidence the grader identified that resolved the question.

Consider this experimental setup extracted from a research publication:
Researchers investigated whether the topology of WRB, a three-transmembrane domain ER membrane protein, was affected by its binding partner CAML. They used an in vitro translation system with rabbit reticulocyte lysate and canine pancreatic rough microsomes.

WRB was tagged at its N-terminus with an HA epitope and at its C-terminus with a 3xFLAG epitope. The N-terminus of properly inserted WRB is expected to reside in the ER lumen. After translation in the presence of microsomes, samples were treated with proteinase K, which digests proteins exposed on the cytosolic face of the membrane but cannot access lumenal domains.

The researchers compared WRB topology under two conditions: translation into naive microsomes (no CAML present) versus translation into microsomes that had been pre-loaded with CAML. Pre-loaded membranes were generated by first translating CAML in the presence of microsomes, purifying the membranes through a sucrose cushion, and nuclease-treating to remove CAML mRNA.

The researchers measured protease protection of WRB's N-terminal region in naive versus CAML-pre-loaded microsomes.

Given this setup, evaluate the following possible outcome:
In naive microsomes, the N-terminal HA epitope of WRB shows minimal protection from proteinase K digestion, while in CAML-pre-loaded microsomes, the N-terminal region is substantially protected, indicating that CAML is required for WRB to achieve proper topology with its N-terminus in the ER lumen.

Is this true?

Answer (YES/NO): NO